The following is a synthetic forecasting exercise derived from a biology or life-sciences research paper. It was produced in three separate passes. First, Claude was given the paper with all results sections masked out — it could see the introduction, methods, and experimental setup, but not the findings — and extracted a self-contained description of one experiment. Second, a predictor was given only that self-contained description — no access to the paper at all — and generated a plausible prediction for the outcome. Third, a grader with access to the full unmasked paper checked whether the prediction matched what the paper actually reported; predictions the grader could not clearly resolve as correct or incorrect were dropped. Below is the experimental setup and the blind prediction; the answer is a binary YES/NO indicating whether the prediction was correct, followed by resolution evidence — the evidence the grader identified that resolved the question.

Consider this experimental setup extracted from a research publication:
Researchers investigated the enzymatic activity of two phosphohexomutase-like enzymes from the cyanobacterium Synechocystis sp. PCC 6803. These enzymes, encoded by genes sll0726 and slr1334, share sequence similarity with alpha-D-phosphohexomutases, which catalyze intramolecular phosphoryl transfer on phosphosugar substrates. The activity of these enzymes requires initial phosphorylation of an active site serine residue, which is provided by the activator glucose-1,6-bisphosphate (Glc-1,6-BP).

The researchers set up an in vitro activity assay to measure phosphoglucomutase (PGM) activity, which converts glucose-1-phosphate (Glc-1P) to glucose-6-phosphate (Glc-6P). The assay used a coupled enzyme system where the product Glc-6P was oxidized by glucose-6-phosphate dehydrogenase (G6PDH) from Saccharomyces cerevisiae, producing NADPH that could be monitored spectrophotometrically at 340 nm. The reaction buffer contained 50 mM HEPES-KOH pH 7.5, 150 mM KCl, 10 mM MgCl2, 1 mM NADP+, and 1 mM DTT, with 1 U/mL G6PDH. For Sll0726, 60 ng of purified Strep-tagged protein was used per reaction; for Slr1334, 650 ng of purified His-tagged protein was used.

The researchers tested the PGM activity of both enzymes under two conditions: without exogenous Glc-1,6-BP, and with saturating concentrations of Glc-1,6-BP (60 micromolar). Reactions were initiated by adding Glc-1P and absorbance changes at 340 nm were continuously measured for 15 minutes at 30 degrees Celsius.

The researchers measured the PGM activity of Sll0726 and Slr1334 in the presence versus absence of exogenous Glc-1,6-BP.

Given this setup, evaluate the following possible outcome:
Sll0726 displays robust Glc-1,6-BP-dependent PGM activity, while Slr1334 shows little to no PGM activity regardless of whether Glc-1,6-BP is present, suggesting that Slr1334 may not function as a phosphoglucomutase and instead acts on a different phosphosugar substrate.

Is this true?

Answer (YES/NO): NO